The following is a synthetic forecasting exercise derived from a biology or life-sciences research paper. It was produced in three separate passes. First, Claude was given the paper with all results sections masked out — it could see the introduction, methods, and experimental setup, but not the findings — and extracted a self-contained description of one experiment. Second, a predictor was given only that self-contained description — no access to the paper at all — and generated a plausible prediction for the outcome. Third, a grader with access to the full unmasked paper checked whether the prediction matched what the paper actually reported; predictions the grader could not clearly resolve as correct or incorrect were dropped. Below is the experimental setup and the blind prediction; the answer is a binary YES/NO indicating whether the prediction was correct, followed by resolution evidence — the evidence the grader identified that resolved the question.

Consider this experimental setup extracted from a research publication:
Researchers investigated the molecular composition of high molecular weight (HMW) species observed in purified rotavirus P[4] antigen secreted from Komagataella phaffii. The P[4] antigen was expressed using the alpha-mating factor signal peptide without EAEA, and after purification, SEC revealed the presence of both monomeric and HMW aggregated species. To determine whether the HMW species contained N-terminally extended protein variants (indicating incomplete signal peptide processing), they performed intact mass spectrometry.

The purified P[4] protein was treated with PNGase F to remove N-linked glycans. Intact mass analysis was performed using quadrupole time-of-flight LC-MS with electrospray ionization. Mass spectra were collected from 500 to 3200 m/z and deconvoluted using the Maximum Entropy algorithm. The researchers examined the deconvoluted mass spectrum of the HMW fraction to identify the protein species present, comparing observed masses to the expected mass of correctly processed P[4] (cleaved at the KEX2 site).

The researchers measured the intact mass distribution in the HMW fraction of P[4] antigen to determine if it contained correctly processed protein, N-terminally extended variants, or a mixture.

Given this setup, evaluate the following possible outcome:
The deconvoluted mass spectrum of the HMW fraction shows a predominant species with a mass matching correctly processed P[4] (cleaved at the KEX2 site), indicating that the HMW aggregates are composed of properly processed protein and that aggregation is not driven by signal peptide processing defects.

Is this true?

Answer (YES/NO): NO